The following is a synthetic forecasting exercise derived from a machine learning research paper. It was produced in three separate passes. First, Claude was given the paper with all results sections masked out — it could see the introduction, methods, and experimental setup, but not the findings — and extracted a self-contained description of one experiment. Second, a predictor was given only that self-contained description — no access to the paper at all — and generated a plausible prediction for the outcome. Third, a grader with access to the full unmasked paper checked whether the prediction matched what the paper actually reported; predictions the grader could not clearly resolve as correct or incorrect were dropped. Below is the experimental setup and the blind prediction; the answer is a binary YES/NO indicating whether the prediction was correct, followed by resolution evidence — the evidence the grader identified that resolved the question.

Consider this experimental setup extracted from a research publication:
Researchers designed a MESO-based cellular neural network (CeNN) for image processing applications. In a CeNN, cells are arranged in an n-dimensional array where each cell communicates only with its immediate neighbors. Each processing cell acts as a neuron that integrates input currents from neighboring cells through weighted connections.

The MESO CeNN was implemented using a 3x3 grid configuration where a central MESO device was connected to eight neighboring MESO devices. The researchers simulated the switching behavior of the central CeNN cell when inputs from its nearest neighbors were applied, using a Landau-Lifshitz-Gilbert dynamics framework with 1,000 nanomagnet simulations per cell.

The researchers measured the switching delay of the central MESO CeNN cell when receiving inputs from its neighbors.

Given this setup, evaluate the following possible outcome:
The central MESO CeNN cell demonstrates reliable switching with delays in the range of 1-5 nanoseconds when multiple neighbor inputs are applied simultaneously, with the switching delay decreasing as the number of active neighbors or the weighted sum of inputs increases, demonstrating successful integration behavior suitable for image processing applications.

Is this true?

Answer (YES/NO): NO